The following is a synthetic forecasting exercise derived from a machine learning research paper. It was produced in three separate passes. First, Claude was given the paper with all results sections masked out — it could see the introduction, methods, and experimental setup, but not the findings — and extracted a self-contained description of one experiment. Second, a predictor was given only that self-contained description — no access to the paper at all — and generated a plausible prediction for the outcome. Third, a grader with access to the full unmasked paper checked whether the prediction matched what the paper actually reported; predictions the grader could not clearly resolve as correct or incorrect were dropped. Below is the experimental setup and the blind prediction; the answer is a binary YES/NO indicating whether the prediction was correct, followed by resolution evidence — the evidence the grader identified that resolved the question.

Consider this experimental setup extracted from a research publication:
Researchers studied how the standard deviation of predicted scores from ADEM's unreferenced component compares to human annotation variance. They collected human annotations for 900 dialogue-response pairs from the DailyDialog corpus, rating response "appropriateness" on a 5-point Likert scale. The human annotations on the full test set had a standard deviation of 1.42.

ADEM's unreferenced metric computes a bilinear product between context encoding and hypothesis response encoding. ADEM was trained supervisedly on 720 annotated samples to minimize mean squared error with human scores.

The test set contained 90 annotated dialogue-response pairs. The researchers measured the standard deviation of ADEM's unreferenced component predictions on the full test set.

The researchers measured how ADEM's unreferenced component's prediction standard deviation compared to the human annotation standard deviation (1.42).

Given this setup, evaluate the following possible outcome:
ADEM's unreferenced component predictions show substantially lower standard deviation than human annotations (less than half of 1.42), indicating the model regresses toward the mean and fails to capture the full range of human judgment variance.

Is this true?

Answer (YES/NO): YES